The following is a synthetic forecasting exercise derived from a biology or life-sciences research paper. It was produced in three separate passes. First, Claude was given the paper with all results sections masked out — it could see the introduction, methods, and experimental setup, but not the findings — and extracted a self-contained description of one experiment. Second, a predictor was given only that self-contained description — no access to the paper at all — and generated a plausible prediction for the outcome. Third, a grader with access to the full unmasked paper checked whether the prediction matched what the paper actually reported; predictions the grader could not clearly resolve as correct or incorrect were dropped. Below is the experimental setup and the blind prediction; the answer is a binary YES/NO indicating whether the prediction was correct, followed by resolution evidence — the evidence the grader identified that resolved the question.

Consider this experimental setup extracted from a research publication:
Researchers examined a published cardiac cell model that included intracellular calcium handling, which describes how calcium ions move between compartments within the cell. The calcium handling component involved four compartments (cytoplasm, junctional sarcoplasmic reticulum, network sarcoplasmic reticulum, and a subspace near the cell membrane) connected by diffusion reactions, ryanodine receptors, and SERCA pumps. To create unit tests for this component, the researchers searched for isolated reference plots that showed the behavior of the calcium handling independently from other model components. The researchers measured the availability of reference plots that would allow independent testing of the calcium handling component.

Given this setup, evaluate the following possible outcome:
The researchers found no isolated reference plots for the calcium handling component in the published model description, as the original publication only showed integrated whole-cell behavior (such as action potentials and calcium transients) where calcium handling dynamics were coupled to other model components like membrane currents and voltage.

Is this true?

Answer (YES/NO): YES